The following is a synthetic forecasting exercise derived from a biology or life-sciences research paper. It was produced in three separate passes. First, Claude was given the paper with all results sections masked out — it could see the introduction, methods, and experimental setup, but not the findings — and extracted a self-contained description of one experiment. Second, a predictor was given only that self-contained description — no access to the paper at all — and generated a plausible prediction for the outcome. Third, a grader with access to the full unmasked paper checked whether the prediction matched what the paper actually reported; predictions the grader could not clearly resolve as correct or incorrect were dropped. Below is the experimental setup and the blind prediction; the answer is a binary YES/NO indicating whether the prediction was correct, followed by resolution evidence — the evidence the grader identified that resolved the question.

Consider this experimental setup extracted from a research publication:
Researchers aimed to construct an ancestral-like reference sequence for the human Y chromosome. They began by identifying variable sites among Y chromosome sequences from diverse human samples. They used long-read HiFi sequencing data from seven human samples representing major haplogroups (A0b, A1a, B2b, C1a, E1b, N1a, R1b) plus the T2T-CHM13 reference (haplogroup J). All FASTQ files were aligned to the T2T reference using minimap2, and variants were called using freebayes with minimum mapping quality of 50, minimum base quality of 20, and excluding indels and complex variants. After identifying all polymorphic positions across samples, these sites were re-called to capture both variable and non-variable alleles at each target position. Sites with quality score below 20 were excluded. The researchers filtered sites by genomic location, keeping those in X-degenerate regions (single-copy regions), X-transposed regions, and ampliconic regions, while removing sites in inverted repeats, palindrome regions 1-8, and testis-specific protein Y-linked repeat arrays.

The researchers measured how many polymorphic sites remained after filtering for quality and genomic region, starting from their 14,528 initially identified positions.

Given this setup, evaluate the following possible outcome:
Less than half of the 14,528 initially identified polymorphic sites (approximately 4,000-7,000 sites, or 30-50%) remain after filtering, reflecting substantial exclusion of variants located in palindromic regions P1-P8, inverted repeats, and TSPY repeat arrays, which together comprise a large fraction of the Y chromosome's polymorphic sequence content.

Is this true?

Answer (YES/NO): NO